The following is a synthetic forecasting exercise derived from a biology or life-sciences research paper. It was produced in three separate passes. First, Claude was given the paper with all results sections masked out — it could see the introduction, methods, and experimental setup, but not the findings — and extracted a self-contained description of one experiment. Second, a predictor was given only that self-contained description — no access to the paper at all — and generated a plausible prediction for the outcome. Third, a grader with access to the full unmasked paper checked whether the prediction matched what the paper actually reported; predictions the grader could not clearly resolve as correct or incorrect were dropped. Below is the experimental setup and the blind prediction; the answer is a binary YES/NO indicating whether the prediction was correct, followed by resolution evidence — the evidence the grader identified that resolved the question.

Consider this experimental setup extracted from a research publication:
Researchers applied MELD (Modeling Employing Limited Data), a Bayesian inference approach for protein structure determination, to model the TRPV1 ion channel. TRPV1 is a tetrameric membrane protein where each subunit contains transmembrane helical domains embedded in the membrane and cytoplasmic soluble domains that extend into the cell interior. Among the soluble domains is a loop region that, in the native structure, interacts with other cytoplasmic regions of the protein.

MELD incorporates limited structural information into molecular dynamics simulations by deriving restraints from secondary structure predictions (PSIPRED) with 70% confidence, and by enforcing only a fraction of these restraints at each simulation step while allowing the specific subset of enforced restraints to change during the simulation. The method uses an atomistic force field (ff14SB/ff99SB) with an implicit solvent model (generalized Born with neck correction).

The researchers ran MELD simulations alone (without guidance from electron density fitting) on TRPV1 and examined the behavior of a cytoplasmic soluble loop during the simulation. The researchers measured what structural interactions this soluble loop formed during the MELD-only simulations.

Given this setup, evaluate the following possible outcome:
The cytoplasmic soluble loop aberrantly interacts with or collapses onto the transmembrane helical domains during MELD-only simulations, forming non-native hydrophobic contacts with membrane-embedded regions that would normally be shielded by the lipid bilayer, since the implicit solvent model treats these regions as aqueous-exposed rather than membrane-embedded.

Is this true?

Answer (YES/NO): NO